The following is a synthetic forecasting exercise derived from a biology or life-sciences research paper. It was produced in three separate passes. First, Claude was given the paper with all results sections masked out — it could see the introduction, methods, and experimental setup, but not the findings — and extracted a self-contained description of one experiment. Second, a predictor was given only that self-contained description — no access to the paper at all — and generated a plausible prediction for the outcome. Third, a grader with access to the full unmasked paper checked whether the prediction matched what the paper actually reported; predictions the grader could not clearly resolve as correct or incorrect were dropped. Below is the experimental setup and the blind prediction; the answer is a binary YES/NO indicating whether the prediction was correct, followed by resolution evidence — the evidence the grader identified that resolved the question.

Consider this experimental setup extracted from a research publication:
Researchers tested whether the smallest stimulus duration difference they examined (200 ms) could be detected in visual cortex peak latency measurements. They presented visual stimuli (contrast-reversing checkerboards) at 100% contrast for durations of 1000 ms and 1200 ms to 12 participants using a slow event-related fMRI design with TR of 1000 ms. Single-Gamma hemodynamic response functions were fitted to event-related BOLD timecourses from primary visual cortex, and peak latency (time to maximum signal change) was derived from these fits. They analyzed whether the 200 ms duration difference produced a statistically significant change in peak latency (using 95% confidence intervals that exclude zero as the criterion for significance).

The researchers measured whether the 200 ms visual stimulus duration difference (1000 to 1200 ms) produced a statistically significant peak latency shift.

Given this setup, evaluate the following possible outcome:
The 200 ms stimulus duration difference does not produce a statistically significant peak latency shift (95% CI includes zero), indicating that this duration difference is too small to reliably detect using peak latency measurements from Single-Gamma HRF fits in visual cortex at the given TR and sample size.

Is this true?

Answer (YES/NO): NO